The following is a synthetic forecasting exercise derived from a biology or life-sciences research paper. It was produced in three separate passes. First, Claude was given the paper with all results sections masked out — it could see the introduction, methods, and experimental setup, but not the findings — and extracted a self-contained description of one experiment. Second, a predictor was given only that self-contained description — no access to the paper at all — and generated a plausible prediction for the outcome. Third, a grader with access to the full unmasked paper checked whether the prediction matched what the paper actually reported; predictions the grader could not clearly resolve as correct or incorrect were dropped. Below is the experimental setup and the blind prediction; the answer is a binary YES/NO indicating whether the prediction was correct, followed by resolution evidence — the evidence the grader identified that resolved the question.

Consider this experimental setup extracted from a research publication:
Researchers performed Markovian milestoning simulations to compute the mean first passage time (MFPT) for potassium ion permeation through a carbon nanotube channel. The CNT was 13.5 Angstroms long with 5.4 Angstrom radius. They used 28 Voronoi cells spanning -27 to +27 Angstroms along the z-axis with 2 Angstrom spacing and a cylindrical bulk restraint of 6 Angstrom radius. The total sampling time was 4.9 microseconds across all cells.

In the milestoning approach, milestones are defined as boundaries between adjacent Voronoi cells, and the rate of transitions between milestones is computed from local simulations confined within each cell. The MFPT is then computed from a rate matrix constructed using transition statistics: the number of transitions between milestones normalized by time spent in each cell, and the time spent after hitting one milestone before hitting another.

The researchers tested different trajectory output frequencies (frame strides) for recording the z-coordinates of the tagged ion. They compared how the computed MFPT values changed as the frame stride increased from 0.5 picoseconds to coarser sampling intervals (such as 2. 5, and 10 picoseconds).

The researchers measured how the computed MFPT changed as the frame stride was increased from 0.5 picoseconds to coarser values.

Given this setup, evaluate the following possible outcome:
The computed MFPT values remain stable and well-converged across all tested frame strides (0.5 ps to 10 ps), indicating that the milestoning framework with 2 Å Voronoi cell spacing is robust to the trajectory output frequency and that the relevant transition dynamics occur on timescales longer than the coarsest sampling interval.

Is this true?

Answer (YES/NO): NO